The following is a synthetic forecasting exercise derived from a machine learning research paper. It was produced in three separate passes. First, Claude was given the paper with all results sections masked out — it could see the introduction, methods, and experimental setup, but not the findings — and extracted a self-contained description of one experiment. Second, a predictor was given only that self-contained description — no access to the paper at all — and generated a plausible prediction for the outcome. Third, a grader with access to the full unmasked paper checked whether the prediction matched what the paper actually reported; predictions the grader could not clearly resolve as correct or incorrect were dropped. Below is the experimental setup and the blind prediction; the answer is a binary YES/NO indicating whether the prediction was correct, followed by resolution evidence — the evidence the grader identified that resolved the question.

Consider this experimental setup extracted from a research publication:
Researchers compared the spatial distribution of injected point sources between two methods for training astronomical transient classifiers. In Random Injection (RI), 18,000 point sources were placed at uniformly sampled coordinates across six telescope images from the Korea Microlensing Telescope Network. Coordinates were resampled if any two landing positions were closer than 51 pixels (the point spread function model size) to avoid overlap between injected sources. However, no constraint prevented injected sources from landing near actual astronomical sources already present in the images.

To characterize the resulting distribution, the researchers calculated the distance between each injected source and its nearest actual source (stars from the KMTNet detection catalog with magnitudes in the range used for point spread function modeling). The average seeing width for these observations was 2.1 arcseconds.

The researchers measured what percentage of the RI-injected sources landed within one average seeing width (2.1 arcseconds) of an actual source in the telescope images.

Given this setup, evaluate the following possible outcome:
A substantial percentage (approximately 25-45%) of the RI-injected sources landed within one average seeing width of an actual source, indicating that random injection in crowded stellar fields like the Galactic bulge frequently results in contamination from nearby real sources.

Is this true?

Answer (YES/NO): NO